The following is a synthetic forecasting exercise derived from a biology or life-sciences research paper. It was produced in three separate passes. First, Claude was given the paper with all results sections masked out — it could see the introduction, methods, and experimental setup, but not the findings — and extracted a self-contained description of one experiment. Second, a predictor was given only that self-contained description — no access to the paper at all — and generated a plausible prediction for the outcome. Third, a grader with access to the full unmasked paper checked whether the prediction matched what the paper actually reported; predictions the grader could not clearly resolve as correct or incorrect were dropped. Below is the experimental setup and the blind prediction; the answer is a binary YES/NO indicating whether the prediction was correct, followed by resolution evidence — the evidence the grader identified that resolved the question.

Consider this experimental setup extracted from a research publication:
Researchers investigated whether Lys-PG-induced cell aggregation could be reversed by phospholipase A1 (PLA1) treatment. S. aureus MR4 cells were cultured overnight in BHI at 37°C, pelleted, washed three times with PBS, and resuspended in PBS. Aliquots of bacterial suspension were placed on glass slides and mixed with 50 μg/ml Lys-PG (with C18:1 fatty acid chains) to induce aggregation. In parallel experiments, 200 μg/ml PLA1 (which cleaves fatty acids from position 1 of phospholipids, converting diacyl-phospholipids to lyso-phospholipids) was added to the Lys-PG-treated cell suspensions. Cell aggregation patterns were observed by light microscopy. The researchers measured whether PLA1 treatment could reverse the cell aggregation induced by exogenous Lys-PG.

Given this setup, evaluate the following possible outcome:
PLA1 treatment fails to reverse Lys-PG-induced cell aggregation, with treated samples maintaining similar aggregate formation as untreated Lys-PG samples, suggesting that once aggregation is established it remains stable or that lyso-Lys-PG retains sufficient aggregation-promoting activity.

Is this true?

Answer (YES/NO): NO